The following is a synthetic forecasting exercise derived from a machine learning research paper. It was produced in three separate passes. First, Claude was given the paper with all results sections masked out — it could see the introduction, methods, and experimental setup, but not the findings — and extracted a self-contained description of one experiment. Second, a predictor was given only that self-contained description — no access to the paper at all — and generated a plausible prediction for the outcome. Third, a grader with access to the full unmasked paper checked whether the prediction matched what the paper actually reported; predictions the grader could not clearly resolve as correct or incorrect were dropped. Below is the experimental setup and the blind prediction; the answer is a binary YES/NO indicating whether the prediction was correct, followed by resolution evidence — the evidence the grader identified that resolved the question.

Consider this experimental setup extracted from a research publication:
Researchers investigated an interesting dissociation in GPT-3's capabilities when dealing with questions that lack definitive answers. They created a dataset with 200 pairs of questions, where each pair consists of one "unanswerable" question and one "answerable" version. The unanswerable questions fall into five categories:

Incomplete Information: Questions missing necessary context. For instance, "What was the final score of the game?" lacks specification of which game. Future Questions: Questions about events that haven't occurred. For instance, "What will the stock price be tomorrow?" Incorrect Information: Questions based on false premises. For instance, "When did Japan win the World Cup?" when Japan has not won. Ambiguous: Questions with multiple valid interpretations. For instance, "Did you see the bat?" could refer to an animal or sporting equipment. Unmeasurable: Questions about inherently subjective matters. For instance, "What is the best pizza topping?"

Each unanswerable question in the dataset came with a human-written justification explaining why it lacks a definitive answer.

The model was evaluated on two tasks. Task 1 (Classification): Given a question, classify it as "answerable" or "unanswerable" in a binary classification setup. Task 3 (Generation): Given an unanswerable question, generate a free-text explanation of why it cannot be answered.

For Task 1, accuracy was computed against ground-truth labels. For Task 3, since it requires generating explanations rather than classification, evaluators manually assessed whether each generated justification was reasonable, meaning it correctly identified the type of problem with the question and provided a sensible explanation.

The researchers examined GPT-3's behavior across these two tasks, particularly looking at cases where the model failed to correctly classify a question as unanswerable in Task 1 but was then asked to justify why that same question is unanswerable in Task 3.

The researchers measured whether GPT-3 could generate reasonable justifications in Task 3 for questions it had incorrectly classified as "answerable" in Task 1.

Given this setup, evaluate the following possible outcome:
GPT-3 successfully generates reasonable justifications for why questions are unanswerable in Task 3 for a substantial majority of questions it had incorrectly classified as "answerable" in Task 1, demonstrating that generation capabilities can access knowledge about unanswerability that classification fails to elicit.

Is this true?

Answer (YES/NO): YES